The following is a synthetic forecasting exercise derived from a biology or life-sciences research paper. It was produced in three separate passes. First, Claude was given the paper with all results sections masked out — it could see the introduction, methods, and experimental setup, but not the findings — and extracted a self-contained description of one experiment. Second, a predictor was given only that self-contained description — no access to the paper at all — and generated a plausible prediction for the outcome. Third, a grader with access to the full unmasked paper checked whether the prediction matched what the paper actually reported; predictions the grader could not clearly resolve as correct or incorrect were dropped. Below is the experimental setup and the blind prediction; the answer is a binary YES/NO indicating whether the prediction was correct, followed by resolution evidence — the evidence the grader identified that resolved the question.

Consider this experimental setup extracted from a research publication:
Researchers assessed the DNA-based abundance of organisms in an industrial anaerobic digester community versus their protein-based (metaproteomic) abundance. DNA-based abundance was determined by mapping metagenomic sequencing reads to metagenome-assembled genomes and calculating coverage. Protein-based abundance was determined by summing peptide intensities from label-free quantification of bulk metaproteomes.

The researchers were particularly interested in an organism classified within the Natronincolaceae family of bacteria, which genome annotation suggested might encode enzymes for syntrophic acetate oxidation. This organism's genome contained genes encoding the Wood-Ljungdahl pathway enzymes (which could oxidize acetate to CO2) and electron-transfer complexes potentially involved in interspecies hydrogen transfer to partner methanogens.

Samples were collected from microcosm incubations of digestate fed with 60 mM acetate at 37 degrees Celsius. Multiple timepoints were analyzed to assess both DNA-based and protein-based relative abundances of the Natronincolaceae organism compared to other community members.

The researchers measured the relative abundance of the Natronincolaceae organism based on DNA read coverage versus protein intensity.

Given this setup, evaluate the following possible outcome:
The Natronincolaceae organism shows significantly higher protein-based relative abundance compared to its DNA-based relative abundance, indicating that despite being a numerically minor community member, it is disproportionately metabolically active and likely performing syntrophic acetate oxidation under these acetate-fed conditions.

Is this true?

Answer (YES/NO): YES